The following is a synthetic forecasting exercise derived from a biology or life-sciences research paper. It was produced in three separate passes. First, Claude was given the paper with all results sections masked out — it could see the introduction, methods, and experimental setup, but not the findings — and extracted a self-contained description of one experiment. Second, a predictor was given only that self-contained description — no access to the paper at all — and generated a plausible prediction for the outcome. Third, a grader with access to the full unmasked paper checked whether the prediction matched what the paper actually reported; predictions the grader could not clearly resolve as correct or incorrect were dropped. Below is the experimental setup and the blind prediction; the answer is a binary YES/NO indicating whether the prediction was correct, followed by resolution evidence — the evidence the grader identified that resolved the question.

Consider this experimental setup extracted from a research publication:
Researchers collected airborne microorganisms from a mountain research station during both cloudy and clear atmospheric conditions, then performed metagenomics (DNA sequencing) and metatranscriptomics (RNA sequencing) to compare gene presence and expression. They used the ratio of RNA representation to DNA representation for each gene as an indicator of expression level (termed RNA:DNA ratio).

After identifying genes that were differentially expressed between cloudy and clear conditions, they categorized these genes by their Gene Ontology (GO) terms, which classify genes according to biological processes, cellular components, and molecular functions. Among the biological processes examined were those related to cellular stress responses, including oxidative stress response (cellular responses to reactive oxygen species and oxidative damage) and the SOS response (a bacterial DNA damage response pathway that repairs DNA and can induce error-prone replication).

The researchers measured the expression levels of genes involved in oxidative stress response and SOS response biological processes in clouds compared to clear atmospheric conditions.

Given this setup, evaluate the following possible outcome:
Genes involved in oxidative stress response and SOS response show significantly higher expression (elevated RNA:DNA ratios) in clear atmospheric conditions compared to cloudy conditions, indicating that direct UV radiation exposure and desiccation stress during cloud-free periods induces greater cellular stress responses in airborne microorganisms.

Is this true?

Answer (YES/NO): YES